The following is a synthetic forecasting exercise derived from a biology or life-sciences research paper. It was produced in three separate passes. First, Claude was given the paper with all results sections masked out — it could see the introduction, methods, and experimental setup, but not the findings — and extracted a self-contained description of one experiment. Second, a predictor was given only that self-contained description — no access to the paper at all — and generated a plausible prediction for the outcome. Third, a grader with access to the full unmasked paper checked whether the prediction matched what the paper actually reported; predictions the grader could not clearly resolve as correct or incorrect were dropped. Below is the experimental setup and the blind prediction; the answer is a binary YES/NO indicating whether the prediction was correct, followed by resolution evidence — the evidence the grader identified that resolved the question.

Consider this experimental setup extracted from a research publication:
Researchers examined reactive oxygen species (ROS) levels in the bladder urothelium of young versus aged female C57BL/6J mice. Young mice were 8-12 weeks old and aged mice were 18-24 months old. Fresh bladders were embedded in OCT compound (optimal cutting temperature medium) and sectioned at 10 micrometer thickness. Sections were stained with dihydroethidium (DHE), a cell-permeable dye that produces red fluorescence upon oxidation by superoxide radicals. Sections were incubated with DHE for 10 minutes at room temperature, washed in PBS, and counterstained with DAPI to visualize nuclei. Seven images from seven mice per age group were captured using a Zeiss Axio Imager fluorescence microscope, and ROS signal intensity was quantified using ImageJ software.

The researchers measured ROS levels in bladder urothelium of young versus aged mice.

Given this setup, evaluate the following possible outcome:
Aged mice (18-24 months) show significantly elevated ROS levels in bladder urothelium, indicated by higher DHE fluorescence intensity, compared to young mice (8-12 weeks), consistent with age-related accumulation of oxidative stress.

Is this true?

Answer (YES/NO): YES